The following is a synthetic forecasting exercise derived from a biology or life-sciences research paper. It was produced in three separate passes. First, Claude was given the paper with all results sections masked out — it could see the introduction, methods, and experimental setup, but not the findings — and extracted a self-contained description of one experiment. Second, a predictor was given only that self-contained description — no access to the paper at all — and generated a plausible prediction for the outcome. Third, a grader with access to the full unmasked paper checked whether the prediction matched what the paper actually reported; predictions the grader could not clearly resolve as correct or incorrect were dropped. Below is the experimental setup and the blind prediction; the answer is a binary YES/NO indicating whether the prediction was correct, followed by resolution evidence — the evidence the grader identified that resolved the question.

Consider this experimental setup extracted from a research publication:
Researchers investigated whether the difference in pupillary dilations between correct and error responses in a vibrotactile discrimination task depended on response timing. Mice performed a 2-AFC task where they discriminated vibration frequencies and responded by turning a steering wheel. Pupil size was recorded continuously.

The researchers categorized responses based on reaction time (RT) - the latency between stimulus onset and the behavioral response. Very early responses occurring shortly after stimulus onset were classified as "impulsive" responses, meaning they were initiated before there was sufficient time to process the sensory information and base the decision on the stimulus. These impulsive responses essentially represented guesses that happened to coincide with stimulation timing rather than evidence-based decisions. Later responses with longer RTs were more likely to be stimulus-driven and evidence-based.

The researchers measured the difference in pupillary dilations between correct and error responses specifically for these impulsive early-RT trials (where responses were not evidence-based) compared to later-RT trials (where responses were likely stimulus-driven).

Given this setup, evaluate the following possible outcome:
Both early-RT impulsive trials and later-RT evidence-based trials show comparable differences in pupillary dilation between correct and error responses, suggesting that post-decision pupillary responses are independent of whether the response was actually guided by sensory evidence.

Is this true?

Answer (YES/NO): NO